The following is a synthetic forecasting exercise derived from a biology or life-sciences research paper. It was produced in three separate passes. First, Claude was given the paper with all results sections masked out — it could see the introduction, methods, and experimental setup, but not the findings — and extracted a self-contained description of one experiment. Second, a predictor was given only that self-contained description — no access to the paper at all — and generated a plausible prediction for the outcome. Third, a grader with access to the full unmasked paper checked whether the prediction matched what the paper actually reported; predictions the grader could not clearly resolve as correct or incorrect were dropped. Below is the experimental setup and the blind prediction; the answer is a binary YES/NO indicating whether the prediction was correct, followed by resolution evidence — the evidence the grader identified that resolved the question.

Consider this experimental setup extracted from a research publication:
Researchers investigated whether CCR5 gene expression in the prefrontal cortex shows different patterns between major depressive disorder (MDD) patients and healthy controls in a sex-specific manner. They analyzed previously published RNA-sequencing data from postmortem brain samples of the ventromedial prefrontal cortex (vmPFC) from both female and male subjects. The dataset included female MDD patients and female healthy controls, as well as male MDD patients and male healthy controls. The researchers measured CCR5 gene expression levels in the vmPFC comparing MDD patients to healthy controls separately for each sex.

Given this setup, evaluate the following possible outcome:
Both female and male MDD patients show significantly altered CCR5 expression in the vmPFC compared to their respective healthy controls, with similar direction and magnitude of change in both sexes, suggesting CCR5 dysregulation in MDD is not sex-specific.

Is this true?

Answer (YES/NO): NO